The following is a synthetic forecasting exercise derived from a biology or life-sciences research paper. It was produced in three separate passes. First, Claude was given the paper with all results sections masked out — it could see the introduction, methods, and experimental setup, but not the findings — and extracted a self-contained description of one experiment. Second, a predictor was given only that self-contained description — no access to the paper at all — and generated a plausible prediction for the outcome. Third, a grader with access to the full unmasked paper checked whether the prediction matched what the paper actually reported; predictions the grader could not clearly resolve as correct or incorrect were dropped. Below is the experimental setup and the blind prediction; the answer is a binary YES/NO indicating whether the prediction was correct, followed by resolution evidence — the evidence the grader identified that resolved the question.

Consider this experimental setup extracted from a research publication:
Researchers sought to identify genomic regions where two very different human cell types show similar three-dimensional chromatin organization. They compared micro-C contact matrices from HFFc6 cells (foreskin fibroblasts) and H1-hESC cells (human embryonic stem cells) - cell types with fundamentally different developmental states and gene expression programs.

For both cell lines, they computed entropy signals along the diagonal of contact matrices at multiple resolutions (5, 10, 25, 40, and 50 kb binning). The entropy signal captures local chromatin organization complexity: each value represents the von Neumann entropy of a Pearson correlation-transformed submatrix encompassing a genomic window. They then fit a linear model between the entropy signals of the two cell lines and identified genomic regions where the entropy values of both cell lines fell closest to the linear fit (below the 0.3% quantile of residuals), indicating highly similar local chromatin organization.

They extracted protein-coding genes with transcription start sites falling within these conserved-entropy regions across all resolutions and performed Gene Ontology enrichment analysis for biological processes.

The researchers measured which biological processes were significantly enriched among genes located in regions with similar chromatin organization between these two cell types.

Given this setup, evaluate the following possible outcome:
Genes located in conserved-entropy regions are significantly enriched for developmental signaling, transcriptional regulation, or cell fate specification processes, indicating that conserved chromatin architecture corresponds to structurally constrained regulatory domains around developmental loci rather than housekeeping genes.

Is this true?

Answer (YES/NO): NO